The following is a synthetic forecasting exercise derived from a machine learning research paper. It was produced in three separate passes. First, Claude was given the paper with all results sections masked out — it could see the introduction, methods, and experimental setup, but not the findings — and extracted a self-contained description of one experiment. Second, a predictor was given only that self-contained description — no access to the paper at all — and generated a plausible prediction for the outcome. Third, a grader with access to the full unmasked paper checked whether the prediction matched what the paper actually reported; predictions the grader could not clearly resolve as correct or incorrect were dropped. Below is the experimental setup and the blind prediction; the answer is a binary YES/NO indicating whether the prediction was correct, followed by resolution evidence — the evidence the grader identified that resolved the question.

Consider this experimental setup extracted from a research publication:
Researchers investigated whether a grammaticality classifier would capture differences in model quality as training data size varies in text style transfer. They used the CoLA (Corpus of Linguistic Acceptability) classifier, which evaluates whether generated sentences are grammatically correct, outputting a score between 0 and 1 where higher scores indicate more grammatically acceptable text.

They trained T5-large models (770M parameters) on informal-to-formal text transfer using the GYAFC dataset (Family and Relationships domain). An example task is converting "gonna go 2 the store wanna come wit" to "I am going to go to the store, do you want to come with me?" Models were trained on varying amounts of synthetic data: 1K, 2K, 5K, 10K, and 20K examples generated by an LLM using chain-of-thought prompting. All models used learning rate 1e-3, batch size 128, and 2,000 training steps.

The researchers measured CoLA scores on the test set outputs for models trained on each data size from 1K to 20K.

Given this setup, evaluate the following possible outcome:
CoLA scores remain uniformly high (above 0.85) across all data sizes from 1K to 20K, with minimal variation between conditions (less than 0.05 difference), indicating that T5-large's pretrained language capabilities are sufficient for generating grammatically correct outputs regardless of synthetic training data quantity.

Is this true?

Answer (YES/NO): YES